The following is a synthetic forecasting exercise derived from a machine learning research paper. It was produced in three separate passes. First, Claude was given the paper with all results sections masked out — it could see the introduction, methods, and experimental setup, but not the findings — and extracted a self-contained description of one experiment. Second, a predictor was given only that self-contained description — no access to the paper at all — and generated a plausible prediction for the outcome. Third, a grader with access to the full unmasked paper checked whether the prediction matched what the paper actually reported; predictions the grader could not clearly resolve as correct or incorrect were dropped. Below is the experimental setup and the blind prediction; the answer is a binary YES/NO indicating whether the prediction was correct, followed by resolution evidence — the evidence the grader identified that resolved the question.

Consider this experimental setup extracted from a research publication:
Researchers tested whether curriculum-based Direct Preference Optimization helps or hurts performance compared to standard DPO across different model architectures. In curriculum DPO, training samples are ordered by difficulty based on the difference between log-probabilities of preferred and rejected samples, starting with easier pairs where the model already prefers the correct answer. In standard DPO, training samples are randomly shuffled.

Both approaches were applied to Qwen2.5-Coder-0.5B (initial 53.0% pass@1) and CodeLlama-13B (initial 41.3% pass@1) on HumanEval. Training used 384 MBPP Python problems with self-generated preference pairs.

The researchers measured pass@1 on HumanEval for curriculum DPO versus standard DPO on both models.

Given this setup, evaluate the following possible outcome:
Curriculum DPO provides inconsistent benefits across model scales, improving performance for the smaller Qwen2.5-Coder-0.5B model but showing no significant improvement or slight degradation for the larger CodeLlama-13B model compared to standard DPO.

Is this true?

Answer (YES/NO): NO